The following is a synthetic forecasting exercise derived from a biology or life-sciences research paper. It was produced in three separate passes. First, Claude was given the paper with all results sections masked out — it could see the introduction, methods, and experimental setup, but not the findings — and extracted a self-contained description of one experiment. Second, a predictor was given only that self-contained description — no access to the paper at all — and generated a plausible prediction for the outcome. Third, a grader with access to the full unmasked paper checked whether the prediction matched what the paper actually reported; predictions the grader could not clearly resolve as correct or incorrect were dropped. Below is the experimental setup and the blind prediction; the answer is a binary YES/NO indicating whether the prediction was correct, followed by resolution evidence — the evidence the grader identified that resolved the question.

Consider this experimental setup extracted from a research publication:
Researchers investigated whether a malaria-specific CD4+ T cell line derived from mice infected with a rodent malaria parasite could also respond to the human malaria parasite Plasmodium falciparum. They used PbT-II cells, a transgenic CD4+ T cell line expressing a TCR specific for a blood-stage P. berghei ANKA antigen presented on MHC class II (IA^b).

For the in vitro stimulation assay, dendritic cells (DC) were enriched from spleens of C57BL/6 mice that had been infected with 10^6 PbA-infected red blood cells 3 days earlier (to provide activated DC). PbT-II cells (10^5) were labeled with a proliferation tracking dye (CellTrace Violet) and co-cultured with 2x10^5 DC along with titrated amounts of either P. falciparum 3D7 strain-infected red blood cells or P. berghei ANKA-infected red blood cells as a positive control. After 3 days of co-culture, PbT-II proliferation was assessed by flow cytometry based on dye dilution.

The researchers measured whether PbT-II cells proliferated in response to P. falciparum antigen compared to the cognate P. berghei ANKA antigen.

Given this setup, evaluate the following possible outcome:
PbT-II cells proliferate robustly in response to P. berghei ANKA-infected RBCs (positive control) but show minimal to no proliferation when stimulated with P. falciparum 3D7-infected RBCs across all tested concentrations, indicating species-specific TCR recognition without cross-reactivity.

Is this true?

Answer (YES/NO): NO